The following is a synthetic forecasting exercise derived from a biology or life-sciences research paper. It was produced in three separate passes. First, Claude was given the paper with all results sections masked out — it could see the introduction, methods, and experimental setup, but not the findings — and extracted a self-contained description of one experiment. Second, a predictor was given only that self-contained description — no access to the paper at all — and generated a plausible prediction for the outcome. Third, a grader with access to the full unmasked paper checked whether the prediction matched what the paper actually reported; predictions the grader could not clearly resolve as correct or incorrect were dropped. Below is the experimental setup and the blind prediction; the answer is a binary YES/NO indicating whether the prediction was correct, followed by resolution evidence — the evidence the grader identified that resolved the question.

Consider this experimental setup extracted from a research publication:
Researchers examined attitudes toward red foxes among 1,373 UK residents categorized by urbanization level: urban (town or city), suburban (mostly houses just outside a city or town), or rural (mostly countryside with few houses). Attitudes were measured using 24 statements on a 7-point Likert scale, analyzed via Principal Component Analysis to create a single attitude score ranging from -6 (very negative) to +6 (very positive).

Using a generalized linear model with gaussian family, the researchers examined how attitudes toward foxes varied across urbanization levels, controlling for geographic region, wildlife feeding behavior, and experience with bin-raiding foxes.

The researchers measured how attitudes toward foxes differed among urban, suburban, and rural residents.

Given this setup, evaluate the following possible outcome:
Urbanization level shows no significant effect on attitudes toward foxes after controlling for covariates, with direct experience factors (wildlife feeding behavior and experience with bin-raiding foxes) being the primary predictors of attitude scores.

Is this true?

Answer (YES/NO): YES